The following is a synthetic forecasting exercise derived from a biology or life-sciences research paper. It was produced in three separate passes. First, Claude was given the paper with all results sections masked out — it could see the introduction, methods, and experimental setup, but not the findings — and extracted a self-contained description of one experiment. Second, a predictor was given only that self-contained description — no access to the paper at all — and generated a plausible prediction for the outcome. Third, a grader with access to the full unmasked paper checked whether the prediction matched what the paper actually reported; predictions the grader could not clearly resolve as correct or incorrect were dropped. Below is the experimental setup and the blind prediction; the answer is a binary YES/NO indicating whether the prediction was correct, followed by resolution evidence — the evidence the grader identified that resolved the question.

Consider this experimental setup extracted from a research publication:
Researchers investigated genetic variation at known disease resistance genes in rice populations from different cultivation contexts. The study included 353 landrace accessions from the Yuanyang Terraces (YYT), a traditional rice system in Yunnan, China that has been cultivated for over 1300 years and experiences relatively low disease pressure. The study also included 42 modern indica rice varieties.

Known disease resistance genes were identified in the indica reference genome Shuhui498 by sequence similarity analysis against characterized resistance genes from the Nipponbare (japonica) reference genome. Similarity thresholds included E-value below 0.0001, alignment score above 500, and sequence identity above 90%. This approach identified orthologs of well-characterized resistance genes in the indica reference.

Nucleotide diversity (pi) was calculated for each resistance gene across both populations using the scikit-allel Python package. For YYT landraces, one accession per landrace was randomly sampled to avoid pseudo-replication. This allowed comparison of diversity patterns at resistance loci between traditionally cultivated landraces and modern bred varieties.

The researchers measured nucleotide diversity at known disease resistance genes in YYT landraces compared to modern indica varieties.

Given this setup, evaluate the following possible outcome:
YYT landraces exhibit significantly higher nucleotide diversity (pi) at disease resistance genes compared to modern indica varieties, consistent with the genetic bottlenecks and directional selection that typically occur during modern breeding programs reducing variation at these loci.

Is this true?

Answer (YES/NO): NO